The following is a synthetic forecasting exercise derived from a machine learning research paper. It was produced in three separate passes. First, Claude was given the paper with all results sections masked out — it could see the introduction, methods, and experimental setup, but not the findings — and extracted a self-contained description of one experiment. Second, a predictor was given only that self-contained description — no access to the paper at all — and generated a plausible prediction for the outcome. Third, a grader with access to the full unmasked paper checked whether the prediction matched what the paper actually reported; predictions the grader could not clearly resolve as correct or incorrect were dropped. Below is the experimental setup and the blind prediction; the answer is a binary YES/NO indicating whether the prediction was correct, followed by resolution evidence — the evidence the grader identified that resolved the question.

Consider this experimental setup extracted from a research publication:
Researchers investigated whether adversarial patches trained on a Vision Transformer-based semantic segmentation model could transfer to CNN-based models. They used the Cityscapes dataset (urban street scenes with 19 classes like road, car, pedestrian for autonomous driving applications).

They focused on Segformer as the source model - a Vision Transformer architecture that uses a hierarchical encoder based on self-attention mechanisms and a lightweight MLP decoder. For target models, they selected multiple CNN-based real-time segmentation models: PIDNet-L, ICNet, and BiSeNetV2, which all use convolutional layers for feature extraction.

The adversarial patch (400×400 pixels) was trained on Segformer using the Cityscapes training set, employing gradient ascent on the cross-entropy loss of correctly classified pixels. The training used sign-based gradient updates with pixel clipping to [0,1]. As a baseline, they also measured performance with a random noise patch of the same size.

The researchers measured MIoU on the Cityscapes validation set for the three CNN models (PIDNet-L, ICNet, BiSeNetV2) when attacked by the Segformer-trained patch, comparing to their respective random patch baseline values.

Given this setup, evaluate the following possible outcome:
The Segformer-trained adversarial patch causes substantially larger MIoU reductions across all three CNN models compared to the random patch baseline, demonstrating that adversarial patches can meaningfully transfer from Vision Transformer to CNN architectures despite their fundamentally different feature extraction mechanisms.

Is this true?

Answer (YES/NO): NO